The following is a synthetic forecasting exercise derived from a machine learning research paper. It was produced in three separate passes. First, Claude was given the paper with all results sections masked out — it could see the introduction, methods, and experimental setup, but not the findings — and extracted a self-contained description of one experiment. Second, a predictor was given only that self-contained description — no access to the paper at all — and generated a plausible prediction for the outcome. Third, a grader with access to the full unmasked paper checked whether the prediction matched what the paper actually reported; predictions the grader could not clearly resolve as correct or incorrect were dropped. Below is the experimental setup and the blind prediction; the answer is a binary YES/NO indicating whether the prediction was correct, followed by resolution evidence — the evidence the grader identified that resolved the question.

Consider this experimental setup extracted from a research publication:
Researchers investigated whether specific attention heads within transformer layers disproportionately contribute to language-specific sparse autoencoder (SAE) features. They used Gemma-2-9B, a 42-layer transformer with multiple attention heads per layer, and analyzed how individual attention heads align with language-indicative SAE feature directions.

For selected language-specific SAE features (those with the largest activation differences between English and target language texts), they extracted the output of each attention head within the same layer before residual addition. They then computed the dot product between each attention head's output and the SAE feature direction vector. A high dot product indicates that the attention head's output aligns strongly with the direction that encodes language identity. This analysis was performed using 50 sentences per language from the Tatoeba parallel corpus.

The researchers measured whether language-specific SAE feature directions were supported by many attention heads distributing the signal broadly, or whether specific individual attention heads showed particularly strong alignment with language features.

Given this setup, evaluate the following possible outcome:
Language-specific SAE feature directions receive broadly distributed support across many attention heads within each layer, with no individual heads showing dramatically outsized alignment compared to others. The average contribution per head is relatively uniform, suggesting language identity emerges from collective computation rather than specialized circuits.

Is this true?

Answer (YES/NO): NO